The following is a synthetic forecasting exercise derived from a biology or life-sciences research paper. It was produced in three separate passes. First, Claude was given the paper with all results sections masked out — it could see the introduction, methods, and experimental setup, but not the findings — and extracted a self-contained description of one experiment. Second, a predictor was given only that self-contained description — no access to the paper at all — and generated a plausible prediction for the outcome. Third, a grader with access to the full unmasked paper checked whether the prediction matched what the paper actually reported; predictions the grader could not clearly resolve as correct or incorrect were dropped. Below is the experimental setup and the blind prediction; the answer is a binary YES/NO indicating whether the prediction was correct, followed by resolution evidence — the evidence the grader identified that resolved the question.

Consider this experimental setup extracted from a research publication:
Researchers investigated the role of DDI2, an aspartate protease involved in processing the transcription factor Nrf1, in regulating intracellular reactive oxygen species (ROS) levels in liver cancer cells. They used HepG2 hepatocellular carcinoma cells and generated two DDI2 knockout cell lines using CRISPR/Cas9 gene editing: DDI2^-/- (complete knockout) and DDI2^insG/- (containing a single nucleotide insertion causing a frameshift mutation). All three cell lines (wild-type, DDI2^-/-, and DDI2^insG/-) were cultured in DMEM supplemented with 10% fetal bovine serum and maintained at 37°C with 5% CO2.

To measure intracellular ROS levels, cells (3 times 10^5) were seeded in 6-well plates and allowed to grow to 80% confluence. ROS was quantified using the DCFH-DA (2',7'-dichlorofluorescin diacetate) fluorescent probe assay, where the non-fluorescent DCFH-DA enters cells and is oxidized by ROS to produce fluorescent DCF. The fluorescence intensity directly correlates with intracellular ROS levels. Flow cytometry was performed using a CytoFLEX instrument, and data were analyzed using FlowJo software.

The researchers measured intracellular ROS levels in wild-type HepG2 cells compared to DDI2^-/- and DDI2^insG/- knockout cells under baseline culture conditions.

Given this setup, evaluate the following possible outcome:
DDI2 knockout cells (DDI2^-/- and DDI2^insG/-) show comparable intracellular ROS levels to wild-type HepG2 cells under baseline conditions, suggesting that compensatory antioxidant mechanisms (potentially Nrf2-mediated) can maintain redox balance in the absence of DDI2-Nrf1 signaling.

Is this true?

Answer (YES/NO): NO